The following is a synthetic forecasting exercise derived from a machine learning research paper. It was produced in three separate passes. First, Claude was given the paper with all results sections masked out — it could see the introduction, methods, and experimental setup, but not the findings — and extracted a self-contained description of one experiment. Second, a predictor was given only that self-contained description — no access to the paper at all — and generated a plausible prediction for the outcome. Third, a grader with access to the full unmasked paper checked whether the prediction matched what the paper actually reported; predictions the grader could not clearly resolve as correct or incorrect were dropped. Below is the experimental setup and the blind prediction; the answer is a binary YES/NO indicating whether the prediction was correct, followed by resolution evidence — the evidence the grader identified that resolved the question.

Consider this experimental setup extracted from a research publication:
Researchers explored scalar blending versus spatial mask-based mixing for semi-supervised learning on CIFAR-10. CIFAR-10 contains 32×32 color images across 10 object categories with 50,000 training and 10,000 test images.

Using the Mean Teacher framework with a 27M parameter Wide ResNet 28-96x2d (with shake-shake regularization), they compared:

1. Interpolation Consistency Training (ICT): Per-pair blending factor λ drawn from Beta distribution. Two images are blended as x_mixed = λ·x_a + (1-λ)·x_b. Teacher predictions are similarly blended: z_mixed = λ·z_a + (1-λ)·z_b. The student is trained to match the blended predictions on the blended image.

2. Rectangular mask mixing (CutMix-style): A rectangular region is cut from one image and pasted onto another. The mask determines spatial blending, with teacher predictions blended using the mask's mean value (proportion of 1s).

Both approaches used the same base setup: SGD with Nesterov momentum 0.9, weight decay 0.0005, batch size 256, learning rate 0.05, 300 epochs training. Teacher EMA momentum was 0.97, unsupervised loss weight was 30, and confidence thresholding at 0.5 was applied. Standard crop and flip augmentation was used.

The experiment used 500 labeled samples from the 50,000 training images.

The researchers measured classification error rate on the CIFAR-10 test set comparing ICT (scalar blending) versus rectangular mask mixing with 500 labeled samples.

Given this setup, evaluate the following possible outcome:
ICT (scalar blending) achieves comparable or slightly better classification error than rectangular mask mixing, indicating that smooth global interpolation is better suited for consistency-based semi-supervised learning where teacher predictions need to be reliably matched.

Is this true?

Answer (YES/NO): NO